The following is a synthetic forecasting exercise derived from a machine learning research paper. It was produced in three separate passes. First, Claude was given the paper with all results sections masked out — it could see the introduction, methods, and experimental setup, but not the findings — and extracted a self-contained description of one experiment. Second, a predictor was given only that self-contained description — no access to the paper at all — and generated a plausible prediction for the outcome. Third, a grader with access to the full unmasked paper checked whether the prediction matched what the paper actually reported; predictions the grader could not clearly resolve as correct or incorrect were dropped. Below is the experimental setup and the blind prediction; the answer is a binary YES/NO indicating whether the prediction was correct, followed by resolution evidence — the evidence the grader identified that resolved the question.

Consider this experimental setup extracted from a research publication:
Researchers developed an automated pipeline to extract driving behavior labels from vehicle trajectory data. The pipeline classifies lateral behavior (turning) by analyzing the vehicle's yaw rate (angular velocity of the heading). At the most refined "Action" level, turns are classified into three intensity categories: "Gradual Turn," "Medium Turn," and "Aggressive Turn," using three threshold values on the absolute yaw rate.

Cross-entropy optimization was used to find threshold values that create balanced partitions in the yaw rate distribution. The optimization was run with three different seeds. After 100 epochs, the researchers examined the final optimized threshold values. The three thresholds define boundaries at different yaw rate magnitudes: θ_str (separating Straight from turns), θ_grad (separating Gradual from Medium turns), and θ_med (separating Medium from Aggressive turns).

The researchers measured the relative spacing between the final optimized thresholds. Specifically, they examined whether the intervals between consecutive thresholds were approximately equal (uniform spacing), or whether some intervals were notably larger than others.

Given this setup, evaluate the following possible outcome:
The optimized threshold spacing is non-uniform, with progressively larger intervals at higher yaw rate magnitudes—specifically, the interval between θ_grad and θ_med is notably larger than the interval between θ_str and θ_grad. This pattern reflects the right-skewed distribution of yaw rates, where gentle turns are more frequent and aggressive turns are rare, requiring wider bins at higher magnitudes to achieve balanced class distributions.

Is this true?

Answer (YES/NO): YES